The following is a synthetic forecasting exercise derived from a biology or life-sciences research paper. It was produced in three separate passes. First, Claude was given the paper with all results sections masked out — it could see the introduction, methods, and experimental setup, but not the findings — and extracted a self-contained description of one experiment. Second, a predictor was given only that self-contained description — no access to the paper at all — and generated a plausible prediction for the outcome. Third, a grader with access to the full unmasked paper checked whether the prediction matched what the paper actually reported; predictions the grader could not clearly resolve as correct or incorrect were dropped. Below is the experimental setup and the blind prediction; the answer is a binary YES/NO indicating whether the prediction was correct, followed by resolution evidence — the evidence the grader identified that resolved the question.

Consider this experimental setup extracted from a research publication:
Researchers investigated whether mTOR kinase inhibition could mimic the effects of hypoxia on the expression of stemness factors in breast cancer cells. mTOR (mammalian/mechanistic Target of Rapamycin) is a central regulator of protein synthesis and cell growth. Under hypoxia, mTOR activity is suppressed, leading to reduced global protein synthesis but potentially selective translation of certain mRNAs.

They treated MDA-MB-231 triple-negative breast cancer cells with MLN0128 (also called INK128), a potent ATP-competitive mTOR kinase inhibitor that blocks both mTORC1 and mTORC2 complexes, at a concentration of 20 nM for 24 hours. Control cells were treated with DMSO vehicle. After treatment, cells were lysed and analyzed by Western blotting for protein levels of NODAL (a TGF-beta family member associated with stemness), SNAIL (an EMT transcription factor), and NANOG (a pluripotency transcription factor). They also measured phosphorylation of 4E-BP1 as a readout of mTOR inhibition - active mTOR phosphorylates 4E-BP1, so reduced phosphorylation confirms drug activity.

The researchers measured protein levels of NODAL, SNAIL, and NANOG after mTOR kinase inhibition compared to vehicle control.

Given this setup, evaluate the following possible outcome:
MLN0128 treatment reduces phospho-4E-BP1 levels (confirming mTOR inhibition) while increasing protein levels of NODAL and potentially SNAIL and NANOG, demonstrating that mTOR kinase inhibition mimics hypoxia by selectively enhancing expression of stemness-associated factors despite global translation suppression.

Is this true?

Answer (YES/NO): YES